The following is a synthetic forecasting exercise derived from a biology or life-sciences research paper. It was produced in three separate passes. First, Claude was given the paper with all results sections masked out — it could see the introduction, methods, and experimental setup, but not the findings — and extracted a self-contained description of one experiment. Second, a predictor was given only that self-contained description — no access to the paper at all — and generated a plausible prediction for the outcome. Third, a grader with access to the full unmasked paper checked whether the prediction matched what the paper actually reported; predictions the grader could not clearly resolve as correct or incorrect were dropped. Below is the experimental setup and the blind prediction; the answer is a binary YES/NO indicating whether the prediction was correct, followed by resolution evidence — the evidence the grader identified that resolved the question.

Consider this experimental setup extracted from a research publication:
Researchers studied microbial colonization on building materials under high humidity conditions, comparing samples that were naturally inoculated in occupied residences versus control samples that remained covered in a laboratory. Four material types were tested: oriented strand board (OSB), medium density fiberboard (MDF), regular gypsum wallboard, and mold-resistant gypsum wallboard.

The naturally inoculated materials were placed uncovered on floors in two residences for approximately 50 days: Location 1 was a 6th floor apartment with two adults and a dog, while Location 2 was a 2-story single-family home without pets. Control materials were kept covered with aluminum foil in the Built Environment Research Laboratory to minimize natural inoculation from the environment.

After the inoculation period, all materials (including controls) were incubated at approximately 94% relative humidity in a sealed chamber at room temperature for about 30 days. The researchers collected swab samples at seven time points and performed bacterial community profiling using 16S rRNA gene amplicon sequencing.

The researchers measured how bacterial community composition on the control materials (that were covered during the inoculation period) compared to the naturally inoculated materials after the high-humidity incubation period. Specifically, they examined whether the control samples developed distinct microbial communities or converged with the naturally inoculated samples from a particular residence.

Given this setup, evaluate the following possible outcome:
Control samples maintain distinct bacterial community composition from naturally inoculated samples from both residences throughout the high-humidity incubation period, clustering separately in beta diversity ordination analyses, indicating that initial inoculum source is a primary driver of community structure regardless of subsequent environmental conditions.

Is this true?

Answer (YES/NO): NO